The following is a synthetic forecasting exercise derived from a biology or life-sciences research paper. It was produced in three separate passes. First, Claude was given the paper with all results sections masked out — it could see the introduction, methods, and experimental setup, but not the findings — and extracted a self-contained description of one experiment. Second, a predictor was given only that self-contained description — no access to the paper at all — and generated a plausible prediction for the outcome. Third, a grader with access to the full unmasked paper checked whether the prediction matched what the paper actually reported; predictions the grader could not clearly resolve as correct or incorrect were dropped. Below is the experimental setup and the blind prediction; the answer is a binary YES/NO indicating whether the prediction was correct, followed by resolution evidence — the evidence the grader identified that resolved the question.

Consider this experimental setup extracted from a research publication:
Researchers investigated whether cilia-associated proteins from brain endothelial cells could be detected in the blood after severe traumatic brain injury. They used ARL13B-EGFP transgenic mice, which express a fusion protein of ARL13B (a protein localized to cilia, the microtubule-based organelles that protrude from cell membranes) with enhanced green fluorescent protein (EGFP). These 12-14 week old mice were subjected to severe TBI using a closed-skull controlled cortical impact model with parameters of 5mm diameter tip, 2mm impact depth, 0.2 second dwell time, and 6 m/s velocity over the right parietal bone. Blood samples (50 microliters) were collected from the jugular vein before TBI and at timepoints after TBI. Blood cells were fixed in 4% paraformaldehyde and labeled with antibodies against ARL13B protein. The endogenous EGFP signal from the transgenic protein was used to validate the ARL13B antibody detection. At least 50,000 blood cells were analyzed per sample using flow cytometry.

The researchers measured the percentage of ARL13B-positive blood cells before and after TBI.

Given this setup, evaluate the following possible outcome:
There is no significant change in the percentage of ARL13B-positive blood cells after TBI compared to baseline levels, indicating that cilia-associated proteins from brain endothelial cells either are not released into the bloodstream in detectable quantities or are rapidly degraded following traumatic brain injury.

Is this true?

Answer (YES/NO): NO